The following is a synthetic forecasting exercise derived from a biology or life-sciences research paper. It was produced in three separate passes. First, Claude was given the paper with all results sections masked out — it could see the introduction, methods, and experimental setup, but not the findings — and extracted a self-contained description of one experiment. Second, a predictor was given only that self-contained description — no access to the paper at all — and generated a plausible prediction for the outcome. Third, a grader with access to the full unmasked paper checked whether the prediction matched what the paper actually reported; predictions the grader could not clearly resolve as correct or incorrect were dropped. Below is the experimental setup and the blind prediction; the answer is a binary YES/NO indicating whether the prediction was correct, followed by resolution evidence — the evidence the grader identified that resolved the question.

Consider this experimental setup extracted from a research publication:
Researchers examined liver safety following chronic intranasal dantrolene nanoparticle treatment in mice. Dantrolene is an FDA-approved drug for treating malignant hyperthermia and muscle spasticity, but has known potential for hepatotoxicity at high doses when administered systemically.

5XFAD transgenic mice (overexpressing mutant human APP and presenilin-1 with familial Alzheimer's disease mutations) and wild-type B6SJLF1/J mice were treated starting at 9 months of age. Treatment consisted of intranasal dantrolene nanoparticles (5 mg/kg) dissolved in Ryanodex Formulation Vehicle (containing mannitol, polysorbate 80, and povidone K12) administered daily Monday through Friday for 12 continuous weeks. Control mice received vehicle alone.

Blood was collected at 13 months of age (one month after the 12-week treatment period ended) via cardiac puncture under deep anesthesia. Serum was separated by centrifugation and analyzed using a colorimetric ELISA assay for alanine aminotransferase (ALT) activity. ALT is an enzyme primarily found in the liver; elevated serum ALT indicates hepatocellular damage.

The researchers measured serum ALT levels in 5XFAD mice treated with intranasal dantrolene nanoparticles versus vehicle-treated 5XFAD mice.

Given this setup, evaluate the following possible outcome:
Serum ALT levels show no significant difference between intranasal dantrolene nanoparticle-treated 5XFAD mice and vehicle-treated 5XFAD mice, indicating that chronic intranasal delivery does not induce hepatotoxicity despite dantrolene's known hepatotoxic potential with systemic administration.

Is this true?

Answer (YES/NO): YES